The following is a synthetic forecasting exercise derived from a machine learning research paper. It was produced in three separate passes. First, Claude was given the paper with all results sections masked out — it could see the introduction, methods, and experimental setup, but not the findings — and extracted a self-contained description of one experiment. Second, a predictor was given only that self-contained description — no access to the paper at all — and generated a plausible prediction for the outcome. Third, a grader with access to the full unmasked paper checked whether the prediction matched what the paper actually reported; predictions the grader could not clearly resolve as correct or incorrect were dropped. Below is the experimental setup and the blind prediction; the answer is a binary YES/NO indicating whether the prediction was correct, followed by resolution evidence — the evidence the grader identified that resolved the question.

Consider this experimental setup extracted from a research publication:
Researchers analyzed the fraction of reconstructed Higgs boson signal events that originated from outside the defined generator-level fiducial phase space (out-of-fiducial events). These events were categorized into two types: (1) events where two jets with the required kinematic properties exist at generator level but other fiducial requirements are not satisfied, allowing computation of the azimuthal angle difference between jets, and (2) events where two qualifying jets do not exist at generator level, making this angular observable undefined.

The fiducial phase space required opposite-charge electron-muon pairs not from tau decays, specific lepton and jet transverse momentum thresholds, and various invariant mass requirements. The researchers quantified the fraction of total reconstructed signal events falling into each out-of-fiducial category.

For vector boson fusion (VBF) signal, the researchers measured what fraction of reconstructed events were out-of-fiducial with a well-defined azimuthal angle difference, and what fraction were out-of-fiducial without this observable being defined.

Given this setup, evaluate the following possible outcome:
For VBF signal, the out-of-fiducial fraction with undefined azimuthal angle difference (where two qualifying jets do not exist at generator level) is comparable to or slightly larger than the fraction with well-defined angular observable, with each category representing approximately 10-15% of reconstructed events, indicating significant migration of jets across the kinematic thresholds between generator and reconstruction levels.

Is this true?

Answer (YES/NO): NO